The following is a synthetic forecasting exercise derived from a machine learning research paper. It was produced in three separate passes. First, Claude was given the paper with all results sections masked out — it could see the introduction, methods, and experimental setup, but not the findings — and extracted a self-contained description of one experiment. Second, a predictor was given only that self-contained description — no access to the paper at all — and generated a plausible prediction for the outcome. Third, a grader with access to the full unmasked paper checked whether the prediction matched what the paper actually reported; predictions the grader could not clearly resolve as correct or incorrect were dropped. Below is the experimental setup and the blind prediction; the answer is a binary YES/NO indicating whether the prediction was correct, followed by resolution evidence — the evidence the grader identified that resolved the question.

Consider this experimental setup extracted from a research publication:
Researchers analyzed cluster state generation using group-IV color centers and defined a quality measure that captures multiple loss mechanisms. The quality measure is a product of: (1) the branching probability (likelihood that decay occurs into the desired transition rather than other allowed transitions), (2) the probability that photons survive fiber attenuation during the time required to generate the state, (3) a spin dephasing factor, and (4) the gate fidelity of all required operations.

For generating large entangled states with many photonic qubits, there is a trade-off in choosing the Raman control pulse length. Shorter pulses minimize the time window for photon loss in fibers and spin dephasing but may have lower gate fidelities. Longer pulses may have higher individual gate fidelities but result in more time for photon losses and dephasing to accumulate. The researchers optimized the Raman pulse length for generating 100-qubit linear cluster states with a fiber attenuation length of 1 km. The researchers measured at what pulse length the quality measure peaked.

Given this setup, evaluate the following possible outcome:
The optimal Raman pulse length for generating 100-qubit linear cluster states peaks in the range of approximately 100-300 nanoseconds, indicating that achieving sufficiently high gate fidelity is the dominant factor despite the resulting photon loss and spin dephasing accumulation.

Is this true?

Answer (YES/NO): NO